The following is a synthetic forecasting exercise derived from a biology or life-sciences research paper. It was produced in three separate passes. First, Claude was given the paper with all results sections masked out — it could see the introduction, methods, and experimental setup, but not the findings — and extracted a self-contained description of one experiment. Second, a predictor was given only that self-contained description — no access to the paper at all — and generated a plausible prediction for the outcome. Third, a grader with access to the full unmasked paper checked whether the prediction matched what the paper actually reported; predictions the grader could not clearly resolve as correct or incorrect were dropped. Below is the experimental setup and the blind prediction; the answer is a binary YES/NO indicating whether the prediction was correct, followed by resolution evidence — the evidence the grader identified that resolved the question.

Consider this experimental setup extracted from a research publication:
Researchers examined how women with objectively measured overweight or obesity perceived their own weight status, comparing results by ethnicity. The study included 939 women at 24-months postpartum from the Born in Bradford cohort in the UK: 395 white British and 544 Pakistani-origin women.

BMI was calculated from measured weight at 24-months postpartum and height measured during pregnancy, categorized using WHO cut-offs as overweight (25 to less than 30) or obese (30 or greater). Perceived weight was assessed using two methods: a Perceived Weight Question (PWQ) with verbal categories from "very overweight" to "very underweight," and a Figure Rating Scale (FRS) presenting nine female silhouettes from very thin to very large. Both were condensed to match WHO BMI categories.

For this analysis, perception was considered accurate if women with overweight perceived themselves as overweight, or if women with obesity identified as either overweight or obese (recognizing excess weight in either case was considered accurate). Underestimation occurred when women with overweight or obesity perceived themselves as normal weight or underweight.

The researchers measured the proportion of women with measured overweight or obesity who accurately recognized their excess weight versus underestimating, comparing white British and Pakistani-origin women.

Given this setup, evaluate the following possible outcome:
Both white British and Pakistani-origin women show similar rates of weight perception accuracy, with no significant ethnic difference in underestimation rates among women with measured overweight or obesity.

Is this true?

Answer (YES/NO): NO